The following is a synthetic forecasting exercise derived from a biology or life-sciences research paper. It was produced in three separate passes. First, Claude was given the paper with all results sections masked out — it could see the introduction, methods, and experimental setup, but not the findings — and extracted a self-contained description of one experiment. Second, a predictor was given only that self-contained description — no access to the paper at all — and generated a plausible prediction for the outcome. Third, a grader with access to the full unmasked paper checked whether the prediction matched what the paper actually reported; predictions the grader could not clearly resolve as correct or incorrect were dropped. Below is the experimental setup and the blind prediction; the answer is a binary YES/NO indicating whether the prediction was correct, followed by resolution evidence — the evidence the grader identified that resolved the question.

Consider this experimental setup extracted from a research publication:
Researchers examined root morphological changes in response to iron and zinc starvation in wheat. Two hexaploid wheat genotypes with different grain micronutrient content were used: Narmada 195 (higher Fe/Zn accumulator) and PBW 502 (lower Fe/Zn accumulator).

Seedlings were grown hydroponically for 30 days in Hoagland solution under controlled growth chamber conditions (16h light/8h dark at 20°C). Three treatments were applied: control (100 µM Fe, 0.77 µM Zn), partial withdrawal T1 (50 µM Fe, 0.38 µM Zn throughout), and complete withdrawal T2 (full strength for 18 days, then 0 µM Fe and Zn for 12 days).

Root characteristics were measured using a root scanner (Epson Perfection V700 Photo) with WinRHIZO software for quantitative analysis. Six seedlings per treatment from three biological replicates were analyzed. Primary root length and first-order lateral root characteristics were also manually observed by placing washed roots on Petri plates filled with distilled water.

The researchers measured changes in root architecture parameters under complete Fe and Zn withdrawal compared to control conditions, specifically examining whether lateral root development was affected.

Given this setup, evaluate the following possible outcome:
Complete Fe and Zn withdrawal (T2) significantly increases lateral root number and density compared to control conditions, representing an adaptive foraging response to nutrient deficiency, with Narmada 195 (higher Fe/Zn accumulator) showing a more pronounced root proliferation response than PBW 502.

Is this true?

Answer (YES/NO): NO